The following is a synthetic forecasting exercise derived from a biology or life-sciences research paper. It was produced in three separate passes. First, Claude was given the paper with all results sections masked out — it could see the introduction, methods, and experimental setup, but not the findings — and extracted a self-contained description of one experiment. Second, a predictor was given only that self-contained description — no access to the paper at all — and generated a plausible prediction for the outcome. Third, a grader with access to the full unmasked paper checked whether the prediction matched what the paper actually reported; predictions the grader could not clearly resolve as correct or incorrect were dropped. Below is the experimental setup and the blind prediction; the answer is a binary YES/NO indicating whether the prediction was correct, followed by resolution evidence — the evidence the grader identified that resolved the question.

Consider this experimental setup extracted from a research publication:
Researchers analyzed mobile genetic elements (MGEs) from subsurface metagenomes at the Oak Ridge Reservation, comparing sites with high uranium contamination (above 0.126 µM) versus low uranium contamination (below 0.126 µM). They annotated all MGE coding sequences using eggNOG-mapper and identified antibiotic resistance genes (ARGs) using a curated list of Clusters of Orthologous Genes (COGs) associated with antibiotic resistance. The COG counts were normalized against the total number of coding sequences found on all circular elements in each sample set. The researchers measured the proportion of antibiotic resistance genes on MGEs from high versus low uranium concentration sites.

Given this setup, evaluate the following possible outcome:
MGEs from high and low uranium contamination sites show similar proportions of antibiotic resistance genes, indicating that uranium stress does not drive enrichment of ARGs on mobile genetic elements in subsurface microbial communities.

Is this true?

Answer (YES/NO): YES